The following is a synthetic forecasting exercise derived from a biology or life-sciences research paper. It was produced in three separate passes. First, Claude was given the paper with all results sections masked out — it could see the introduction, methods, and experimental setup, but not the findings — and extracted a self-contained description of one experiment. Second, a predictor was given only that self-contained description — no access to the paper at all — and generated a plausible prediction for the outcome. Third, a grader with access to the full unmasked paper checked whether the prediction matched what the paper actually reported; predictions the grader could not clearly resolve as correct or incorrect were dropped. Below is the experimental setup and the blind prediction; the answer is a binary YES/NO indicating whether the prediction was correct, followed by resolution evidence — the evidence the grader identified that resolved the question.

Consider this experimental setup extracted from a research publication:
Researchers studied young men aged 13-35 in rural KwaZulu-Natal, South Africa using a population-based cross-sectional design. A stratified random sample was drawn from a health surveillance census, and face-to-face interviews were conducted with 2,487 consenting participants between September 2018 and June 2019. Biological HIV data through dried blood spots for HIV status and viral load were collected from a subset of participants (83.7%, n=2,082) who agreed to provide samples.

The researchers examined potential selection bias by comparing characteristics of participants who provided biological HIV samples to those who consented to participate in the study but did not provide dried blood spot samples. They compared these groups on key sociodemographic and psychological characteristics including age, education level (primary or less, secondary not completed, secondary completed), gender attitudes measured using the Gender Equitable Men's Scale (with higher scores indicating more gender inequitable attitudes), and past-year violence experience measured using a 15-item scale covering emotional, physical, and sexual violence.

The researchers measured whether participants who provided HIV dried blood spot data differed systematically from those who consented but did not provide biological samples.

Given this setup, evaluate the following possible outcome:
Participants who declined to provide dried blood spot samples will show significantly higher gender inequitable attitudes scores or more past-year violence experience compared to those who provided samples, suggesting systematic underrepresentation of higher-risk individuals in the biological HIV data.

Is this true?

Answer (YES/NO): NO